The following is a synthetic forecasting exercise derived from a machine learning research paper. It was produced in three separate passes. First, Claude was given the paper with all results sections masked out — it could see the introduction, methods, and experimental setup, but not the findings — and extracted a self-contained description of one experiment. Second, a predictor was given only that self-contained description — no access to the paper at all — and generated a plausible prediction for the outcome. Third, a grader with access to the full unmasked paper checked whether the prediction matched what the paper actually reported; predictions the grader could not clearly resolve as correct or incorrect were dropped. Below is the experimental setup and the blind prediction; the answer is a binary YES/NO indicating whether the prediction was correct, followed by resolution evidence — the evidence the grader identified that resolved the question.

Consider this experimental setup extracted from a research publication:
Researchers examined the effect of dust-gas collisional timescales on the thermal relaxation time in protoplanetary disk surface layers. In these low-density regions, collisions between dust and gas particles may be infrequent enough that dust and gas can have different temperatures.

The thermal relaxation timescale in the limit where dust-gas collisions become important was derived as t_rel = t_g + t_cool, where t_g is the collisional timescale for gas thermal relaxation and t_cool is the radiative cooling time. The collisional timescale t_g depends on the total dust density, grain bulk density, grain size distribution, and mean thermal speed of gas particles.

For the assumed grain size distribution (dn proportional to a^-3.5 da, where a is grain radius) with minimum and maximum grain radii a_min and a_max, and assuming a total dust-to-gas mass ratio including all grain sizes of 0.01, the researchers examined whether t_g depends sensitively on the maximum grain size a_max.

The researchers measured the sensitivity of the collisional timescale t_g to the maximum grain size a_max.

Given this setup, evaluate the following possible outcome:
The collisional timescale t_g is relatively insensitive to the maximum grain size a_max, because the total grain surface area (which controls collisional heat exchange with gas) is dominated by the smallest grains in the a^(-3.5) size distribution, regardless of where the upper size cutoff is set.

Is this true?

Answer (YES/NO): YES